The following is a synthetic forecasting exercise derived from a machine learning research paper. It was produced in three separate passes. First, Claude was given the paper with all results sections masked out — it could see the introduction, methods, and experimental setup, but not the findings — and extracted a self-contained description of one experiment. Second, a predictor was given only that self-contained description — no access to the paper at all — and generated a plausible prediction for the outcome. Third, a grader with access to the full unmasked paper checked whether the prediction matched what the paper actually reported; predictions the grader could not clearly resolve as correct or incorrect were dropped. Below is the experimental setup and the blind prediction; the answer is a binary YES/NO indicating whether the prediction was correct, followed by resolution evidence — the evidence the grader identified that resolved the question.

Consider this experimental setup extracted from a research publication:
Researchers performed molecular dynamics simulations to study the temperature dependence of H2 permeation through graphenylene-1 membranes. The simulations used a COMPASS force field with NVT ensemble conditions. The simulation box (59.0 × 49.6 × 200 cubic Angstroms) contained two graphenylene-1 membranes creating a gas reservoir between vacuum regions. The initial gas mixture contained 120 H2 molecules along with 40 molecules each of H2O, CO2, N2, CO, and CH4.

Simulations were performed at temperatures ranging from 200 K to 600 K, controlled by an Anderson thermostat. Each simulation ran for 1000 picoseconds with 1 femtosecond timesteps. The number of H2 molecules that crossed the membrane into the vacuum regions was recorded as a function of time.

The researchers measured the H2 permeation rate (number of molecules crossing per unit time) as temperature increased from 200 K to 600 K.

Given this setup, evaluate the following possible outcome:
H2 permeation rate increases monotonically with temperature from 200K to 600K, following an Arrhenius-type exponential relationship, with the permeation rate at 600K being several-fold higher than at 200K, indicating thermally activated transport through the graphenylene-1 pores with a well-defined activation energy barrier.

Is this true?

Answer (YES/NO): NO